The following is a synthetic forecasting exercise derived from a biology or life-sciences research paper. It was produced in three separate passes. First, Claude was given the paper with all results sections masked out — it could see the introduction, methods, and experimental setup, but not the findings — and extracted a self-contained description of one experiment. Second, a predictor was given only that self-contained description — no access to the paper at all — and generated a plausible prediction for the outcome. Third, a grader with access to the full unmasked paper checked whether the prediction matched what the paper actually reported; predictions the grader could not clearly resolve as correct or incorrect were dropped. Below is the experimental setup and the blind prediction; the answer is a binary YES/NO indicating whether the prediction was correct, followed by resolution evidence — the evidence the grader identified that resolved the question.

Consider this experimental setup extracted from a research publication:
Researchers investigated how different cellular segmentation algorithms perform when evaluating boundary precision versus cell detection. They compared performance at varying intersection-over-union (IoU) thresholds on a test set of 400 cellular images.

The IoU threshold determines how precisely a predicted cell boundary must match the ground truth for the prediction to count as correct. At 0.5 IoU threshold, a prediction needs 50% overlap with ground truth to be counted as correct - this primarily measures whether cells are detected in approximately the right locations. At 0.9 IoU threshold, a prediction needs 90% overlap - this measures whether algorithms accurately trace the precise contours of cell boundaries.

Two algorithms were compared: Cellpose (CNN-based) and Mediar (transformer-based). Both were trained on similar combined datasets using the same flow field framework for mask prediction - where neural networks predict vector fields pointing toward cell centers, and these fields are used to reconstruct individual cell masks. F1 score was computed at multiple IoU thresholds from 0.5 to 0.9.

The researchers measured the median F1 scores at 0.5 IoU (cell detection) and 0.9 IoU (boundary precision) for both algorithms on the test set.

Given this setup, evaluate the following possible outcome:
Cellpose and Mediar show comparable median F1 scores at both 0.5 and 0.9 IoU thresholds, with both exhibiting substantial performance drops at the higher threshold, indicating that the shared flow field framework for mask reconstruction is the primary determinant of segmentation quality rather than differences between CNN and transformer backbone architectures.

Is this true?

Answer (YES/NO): NO